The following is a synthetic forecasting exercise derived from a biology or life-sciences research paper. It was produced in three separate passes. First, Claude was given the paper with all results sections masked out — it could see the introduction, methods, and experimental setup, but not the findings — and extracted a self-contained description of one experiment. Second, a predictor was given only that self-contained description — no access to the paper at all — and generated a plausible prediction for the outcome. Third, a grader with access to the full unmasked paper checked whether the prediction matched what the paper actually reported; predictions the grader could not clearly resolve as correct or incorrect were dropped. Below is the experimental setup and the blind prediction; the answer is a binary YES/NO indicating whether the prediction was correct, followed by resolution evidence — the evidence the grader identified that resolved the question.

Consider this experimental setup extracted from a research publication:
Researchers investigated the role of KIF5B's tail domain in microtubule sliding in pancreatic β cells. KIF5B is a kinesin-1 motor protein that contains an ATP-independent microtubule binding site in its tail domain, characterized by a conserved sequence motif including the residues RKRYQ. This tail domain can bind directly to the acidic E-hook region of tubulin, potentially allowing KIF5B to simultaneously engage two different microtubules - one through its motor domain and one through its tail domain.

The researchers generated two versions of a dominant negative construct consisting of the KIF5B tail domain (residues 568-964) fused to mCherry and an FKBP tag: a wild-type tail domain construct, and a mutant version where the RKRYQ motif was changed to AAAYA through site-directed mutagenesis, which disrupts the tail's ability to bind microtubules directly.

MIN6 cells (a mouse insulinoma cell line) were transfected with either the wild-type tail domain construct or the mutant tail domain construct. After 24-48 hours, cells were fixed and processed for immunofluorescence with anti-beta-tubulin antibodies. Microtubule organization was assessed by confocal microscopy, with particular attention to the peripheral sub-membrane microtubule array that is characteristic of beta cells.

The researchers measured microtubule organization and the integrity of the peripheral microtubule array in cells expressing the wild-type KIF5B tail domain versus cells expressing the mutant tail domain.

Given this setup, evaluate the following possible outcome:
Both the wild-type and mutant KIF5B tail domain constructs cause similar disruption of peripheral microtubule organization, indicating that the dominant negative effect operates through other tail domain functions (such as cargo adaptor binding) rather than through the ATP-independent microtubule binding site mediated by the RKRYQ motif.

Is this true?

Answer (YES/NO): NO